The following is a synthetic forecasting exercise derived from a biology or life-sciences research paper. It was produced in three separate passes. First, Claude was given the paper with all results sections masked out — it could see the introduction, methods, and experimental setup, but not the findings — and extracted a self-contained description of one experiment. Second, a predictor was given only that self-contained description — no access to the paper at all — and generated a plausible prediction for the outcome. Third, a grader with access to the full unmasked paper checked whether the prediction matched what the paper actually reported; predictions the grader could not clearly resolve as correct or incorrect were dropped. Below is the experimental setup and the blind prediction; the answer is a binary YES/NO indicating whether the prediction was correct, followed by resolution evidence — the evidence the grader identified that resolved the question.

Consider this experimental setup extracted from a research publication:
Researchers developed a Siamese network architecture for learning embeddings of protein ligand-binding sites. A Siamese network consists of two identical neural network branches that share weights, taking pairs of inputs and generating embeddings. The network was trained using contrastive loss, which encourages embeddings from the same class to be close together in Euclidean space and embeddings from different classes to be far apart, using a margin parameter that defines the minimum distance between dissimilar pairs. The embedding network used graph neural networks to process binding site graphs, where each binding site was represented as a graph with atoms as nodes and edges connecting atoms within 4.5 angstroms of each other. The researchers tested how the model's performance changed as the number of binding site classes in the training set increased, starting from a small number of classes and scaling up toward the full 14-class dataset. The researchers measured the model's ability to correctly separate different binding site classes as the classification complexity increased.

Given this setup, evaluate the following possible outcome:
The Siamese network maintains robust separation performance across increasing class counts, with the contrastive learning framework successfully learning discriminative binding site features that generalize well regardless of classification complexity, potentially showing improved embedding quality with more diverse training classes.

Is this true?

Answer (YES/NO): NO